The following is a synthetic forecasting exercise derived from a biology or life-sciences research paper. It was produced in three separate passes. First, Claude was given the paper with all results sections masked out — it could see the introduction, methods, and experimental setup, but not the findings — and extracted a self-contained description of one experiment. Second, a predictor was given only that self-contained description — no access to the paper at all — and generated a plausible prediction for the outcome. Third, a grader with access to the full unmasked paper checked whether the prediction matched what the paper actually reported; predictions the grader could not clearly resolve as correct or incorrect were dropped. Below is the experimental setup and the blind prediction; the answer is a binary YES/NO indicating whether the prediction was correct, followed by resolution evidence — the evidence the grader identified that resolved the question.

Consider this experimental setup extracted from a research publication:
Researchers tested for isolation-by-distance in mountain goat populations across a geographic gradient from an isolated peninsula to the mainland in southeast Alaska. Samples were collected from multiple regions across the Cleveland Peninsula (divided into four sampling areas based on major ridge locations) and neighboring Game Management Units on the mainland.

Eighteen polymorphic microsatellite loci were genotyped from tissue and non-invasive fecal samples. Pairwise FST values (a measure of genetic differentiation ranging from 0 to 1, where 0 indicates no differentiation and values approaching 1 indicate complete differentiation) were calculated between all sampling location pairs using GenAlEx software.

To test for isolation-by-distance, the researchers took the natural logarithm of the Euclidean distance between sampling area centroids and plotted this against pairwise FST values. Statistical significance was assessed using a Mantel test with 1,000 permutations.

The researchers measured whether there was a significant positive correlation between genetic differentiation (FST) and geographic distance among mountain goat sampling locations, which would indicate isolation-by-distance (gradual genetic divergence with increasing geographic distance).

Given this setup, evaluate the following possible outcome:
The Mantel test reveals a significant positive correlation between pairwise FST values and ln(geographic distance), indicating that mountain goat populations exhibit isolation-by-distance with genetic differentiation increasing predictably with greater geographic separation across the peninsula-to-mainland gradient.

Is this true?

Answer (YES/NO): YES